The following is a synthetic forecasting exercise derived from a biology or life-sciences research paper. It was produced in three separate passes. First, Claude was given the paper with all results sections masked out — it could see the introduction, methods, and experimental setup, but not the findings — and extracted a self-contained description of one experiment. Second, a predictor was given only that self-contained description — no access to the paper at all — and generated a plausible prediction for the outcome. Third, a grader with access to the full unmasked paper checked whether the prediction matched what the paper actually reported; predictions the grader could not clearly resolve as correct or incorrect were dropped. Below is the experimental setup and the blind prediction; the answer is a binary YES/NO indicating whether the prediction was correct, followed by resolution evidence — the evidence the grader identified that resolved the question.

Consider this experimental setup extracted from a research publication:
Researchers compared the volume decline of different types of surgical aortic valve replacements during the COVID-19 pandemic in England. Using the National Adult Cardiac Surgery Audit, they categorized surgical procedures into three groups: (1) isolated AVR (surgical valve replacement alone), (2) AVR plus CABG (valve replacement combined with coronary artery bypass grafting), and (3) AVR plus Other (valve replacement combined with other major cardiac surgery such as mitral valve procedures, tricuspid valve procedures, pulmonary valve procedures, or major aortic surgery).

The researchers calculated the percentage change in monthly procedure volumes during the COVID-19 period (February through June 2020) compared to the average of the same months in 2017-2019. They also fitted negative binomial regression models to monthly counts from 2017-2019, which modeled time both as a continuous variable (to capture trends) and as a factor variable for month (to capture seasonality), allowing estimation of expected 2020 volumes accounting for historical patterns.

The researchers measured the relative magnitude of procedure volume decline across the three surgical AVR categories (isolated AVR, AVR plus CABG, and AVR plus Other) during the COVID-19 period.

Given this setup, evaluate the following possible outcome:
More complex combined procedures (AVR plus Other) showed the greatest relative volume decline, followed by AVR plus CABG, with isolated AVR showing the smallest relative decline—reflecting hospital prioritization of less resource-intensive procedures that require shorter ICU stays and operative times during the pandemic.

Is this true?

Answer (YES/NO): NO